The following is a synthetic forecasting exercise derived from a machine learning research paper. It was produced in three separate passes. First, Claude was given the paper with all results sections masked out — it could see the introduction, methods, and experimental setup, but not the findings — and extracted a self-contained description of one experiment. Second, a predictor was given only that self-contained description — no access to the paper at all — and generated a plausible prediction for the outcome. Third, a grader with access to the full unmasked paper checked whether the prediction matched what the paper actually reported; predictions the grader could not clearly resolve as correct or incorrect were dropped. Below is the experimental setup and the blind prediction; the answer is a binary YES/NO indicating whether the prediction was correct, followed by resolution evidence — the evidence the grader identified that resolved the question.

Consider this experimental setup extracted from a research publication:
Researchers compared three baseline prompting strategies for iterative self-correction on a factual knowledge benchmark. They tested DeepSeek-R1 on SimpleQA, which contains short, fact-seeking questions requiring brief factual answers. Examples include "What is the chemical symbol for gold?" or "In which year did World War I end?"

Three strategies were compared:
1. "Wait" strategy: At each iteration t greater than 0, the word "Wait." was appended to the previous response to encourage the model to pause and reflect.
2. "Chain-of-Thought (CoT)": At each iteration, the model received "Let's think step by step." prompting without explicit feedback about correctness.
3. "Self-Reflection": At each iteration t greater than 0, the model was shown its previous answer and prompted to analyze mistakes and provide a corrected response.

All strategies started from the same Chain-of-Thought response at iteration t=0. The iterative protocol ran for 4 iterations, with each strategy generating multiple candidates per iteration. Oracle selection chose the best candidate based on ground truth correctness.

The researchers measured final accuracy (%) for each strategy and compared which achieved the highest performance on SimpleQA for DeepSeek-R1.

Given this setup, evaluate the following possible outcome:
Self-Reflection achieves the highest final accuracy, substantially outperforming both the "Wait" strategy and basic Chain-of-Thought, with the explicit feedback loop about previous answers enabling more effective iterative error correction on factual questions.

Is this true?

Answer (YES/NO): NO